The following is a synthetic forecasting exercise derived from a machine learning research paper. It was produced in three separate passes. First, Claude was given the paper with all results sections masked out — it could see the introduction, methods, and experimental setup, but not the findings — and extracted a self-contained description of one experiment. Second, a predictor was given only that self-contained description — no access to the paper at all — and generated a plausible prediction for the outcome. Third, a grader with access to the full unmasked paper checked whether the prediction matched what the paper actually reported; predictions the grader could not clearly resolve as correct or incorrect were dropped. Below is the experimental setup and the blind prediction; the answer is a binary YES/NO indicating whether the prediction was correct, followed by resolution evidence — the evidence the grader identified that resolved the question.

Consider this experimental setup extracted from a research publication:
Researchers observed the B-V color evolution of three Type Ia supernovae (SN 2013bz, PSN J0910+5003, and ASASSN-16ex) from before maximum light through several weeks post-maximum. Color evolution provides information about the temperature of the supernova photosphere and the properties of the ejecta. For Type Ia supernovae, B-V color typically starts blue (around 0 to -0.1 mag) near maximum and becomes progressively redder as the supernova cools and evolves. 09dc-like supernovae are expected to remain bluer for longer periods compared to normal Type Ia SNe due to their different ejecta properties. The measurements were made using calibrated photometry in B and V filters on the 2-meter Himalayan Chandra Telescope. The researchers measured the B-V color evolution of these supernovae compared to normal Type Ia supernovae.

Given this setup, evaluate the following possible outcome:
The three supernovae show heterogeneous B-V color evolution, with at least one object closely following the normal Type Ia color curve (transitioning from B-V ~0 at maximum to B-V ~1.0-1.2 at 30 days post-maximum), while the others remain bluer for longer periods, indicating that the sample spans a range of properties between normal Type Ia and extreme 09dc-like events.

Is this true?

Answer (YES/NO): NO